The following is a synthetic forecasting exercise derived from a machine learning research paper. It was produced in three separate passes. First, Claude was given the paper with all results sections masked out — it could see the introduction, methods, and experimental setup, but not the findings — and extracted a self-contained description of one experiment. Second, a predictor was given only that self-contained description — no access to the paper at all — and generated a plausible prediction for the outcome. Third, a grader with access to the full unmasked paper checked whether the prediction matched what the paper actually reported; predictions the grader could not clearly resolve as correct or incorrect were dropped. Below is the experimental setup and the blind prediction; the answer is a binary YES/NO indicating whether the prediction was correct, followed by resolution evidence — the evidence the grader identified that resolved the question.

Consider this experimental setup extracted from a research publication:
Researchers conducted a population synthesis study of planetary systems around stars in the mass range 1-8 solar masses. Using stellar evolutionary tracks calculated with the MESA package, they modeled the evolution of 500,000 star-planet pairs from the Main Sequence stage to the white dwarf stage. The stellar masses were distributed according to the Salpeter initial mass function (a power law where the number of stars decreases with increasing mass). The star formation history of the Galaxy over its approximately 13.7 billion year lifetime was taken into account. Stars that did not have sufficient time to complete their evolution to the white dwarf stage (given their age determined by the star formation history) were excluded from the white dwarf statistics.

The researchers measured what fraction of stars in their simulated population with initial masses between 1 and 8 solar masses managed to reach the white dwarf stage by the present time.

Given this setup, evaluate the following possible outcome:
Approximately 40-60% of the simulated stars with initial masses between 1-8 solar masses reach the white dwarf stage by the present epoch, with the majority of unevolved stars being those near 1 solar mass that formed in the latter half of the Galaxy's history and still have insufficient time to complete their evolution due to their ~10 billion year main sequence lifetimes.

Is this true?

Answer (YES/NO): NO